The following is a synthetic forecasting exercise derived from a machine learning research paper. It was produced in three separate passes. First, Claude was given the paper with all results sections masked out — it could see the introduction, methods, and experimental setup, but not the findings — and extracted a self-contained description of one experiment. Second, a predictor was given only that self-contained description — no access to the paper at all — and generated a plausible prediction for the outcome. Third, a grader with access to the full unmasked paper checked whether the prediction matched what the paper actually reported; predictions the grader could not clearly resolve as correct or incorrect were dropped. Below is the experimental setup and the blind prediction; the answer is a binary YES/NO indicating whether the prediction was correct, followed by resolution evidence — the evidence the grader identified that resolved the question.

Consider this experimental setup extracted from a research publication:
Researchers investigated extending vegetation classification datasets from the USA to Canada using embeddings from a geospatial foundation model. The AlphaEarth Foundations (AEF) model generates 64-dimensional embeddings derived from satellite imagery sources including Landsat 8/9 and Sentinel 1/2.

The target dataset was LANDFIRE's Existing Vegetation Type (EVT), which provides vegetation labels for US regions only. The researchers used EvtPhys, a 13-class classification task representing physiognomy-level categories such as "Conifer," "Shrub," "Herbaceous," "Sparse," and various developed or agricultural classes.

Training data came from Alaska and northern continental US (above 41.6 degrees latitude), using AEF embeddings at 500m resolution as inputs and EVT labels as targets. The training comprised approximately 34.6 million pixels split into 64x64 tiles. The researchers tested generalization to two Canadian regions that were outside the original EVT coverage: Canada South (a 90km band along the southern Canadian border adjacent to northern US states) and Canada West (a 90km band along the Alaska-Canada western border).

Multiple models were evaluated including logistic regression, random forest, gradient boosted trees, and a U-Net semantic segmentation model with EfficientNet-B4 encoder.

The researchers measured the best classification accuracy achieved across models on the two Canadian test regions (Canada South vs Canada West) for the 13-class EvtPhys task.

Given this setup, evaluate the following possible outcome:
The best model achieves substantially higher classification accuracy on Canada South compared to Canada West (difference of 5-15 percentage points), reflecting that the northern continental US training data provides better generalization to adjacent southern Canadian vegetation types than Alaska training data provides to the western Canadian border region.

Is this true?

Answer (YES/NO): NO